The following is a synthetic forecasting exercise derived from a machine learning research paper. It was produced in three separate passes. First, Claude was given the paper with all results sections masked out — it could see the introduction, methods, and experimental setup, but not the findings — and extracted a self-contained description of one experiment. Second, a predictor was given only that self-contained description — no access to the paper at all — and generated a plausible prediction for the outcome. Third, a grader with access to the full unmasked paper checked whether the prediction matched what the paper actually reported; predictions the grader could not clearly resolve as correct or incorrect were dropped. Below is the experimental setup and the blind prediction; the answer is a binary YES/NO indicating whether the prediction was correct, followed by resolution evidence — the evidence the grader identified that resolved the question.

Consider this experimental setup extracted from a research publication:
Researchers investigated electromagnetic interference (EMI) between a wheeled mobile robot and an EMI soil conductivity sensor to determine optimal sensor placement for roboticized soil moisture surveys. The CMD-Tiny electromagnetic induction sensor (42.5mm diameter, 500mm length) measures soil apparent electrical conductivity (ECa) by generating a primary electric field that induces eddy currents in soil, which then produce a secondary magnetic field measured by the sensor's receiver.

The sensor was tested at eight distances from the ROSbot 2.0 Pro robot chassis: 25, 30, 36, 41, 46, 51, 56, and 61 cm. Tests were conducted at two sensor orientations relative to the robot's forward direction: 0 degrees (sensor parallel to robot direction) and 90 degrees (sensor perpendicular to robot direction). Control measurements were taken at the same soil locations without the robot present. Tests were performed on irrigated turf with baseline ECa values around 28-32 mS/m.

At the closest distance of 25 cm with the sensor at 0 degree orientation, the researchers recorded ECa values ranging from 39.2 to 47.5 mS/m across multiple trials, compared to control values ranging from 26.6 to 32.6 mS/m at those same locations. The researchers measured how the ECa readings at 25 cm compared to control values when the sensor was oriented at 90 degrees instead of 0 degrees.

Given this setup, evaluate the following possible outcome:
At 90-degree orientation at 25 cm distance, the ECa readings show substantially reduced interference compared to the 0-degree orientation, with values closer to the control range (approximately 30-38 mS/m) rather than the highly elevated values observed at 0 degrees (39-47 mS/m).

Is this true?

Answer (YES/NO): YES